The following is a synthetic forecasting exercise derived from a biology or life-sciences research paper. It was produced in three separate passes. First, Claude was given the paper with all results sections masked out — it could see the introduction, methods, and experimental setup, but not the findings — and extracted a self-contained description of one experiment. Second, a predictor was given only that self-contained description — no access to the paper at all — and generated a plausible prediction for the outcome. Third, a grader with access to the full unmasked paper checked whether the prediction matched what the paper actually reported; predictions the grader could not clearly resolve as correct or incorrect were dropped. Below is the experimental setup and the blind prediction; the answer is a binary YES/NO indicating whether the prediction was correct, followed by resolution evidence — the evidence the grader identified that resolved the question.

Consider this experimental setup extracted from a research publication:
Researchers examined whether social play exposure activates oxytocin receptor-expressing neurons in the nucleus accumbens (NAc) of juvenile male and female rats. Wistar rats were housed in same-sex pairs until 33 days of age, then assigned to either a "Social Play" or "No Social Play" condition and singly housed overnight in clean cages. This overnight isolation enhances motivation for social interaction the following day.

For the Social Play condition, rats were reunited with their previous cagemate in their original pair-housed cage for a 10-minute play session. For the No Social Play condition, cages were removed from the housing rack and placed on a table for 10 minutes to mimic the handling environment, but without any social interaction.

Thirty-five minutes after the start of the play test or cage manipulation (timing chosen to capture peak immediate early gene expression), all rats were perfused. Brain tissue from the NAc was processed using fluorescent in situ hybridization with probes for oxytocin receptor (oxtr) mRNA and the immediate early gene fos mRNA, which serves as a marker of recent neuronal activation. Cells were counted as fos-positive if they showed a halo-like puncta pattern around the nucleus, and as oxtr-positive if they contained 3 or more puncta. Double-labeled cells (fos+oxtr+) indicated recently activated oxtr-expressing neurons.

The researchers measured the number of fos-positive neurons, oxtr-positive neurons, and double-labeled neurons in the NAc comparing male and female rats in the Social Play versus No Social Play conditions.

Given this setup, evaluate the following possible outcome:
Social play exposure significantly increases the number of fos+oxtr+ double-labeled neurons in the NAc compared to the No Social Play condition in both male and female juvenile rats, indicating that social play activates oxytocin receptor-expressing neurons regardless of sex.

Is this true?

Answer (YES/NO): NO